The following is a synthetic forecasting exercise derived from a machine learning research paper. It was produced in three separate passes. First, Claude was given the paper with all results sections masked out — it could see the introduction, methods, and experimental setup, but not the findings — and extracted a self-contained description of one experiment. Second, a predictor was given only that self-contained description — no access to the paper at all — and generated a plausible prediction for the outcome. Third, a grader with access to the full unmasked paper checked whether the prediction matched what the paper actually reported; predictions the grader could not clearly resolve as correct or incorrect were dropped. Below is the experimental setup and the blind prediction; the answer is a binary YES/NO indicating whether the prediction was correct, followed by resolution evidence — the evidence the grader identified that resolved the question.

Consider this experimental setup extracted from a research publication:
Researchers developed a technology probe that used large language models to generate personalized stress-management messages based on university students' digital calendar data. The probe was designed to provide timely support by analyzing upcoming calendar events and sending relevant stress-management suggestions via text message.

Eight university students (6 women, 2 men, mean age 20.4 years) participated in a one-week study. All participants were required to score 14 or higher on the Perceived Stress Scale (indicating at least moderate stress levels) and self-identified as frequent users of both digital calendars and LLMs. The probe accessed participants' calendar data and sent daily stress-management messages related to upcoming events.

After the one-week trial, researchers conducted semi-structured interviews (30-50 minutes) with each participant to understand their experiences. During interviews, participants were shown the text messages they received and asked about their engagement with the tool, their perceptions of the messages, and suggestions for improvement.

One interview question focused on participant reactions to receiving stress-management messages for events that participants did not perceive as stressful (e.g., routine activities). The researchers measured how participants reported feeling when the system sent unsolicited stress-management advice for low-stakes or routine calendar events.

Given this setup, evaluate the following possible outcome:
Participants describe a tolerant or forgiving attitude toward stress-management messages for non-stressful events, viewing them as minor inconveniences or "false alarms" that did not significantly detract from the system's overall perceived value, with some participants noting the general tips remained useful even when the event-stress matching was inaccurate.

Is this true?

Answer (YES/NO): NO